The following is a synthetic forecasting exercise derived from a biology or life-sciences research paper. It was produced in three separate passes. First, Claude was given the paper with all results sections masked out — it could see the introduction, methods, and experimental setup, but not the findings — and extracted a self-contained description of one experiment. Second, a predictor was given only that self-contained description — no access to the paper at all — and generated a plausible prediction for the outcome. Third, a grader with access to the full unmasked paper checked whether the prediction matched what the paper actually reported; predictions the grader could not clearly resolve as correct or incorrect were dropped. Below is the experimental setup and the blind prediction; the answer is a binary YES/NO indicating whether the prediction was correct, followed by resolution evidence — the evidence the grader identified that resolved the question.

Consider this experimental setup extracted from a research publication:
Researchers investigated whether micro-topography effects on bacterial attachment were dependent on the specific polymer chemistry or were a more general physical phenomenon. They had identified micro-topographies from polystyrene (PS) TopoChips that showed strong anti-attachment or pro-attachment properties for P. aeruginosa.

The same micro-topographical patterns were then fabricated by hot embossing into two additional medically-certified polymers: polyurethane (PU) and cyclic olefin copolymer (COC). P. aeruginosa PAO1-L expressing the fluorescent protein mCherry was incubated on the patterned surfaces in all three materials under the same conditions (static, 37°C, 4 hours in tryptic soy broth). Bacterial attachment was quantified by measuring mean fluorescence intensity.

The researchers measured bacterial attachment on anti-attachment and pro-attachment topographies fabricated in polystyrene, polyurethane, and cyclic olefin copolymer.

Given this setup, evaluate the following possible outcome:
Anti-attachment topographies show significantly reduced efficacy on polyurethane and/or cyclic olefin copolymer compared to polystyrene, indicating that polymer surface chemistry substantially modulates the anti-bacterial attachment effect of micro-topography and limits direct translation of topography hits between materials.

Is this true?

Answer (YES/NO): NO